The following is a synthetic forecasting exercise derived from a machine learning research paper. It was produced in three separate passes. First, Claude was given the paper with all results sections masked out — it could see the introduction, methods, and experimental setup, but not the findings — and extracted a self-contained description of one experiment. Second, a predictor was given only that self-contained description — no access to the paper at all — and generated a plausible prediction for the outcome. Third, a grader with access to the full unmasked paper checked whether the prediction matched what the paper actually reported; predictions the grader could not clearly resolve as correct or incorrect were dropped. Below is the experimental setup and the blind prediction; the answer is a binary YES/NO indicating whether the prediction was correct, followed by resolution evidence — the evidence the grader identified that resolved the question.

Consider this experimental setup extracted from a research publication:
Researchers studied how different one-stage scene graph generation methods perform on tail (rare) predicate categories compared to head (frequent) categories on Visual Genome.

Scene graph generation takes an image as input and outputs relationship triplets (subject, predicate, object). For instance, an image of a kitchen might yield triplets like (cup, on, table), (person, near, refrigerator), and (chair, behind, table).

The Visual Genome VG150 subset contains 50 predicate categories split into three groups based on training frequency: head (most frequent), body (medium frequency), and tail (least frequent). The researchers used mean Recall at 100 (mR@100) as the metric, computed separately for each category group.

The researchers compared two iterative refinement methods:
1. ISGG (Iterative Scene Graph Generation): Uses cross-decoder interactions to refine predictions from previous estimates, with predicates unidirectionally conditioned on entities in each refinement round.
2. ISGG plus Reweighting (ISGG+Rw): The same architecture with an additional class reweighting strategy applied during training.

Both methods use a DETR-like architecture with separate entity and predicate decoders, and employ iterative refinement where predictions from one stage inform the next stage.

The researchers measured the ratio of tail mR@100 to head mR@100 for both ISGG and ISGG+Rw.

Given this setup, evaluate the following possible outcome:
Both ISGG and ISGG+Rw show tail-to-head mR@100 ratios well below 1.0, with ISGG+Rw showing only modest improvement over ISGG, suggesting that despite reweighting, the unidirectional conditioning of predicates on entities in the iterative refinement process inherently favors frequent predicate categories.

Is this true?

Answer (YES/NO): NO